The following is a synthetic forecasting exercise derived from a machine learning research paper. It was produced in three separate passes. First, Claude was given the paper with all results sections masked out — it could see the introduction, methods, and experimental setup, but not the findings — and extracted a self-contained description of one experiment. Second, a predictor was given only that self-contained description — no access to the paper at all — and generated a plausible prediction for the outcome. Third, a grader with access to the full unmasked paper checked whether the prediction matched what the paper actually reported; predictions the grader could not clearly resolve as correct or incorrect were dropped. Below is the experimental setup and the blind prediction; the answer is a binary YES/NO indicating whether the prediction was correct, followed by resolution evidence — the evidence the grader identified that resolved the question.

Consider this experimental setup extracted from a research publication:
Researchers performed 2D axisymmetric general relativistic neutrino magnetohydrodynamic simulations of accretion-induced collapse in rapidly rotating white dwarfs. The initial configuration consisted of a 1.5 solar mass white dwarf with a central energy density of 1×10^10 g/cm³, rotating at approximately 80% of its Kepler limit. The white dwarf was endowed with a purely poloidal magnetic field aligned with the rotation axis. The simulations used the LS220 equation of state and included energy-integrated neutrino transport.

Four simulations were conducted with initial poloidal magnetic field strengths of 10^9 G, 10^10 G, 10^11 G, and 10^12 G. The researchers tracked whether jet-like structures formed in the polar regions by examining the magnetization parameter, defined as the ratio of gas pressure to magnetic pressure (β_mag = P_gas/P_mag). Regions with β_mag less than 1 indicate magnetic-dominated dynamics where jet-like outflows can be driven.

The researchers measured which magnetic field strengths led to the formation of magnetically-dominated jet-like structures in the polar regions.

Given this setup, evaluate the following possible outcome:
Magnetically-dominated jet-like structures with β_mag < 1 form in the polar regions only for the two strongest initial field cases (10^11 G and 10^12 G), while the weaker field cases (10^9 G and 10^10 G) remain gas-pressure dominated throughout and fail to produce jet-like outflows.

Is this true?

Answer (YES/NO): YES